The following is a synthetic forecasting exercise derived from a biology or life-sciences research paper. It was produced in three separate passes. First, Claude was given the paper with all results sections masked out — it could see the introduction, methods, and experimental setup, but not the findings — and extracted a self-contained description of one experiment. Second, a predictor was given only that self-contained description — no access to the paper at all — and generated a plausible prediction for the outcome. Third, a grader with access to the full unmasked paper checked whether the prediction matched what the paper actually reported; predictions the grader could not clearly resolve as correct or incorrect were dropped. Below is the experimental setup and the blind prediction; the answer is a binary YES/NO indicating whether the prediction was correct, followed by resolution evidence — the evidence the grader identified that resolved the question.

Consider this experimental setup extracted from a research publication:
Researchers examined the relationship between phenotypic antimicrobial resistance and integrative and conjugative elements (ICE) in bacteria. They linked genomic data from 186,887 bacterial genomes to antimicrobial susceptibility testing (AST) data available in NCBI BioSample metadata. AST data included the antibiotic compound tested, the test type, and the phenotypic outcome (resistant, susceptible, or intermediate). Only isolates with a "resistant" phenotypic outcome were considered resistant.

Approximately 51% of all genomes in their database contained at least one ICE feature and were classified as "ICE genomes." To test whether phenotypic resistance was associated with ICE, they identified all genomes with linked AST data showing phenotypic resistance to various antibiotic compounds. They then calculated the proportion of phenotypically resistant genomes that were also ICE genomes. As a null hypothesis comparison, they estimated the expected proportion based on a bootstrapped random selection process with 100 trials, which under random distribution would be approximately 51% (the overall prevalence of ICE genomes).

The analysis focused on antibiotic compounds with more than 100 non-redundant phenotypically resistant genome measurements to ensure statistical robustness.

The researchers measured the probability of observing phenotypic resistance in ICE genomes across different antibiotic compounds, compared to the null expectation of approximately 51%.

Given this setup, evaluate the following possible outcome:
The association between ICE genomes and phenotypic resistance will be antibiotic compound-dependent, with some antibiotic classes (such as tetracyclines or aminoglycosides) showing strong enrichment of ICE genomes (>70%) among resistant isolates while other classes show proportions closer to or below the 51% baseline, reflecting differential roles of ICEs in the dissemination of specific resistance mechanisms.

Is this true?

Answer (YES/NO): NO